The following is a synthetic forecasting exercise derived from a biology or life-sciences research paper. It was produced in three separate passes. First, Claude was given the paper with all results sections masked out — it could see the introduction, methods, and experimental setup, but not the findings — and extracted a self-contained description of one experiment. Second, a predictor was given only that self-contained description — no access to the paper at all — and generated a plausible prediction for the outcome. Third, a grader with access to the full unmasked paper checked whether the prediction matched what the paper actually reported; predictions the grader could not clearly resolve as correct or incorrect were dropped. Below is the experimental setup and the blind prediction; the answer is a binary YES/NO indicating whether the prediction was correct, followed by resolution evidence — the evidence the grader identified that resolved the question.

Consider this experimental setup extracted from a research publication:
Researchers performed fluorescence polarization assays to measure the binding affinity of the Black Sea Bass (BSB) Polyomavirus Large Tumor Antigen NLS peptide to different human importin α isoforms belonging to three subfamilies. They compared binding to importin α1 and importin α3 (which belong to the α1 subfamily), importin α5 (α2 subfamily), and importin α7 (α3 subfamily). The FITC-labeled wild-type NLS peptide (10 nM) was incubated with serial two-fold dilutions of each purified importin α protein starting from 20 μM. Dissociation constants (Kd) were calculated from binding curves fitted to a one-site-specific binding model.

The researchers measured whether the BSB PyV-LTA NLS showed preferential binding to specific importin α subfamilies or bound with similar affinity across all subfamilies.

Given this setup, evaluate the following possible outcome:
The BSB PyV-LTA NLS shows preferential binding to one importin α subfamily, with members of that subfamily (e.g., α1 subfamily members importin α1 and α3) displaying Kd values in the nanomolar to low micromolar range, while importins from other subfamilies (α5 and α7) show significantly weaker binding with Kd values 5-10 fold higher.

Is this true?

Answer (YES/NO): NO